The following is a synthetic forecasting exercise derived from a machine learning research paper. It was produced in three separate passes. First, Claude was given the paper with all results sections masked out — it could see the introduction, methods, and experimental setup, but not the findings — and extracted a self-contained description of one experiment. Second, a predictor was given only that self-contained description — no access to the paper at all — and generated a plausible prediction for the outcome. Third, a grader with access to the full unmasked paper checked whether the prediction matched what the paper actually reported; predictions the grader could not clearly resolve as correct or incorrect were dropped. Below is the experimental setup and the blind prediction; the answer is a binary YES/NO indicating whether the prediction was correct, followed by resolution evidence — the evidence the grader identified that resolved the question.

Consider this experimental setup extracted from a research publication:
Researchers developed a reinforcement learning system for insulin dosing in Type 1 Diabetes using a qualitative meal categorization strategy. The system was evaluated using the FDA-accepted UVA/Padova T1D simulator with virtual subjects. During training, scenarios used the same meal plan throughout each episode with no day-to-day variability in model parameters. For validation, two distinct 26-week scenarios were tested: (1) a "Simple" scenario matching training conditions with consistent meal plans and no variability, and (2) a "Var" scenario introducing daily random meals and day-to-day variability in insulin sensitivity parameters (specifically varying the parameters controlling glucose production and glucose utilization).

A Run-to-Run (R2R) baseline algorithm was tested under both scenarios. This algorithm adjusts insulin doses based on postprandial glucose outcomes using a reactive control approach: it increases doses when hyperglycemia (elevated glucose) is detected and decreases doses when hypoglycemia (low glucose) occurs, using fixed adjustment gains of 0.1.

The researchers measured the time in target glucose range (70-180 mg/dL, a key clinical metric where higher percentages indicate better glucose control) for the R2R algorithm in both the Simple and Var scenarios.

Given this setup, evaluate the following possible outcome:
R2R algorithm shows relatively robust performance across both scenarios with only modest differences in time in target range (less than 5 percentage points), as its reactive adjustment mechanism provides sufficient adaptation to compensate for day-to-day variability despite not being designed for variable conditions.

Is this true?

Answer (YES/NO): NO